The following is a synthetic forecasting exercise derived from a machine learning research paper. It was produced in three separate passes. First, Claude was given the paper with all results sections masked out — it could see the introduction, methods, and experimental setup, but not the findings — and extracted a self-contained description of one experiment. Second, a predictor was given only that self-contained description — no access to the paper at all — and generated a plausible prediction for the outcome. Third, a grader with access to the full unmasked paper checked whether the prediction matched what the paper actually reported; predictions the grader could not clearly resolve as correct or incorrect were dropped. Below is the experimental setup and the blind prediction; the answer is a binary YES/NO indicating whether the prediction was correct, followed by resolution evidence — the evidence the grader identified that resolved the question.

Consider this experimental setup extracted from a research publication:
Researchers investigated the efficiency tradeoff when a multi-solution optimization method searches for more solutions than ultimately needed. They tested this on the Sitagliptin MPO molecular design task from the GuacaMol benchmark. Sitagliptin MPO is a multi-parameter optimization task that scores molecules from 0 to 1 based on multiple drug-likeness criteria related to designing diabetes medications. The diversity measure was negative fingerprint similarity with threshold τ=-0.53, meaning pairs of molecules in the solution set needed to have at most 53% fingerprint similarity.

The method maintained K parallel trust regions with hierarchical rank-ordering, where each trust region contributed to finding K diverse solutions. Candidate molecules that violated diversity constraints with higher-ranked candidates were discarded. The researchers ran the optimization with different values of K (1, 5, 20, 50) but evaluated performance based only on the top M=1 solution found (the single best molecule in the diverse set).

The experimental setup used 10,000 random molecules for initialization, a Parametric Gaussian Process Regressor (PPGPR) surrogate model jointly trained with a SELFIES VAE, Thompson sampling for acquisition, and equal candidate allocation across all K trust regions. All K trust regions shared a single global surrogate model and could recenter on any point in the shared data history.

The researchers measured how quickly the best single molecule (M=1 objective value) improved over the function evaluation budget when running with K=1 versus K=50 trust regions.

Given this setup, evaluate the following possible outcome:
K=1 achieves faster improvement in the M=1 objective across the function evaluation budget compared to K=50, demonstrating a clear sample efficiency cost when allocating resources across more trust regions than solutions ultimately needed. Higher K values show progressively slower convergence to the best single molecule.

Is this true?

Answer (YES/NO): NO